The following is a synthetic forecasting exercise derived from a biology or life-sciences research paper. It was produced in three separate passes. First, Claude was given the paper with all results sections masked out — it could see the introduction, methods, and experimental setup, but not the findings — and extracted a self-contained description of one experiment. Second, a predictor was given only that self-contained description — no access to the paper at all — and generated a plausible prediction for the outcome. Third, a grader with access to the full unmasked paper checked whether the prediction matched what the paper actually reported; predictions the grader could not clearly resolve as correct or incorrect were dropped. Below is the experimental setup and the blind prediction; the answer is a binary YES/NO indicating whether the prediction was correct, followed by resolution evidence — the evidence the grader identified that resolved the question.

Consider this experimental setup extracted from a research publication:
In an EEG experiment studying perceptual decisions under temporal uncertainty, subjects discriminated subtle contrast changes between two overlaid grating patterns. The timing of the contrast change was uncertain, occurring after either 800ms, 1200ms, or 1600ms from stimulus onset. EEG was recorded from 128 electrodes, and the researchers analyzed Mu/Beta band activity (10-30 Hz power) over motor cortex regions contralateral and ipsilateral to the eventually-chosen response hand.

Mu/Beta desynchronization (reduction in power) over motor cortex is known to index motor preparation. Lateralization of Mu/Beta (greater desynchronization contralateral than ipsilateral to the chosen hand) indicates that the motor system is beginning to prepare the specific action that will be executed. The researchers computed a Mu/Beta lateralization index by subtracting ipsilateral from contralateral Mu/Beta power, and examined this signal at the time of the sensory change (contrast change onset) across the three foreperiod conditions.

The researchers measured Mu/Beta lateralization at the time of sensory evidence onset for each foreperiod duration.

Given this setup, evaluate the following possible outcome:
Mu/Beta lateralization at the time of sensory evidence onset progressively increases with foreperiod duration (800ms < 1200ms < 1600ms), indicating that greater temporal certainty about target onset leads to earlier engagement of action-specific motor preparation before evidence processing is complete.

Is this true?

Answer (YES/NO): NO